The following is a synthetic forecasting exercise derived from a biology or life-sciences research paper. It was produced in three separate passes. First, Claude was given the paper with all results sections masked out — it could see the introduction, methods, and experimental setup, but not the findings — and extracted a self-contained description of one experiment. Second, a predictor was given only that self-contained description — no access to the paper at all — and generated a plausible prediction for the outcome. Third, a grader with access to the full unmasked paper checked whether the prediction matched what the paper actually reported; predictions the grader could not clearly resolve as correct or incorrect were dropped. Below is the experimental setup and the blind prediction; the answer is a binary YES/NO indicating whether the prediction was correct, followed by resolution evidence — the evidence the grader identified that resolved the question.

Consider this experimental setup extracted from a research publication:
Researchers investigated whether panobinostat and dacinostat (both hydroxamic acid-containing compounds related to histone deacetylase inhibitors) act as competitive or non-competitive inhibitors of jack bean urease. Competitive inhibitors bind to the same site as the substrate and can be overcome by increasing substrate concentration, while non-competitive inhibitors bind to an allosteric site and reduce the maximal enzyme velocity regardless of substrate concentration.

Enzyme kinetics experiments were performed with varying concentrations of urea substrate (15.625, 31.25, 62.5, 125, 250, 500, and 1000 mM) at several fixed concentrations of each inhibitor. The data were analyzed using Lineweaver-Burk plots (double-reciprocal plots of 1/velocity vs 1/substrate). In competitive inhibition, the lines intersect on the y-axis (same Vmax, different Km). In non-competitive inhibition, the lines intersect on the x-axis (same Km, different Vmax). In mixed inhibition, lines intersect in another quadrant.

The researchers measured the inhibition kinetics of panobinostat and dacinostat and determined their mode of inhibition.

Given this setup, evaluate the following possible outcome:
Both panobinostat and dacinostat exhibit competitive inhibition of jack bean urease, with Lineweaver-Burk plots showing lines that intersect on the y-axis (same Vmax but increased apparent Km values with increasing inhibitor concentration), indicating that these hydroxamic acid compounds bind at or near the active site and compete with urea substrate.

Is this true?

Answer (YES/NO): YES